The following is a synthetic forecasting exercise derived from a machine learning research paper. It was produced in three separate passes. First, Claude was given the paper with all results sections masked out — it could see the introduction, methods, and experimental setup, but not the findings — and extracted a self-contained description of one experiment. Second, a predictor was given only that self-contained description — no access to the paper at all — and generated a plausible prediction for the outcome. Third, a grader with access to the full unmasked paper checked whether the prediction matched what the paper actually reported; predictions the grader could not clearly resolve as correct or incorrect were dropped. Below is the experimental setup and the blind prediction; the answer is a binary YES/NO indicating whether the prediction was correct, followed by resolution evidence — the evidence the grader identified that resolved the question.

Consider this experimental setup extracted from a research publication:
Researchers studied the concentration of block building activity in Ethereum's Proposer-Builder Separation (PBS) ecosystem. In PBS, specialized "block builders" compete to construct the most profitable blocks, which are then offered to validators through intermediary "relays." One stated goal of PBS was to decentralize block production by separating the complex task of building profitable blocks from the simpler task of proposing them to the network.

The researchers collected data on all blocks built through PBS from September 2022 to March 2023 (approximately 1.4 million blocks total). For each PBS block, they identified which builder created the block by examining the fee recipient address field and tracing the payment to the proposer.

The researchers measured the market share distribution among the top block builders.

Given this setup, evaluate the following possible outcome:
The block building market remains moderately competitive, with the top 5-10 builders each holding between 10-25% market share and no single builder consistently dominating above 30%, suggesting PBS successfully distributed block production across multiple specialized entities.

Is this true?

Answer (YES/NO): NO